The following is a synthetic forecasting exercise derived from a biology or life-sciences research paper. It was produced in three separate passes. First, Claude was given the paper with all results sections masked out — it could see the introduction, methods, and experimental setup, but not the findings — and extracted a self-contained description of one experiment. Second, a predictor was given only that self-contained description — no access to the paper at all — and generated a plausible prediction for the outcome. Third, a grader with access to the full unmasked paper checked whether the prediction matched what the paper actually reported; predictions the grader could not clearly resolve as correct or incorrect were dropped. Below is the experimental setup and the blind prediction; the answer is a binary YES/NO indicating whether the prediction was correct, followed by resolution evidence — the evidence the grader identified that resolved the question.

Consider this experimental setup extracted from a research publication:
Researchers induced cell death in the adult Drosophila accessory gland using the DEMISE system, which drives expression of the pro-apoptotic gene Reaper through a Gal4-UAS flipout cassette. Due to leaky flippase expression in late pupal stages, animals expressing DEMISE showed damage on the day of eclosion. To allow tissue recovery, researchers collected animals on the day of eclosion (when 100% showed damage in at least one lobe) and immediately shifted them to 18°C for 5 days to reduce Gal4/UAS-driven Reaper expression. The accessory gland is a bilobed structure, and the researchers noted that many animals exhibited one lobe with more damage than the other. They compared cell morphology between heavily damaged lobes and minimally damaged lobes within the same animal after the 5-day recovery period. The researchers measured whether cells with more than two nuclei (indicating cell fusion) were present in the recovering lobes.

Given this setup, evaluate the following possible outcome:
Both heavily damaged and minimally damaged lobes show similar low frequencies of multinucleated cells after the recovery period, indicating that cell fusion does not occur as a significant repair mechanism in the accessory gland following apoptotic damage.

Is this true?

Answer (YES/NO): NO